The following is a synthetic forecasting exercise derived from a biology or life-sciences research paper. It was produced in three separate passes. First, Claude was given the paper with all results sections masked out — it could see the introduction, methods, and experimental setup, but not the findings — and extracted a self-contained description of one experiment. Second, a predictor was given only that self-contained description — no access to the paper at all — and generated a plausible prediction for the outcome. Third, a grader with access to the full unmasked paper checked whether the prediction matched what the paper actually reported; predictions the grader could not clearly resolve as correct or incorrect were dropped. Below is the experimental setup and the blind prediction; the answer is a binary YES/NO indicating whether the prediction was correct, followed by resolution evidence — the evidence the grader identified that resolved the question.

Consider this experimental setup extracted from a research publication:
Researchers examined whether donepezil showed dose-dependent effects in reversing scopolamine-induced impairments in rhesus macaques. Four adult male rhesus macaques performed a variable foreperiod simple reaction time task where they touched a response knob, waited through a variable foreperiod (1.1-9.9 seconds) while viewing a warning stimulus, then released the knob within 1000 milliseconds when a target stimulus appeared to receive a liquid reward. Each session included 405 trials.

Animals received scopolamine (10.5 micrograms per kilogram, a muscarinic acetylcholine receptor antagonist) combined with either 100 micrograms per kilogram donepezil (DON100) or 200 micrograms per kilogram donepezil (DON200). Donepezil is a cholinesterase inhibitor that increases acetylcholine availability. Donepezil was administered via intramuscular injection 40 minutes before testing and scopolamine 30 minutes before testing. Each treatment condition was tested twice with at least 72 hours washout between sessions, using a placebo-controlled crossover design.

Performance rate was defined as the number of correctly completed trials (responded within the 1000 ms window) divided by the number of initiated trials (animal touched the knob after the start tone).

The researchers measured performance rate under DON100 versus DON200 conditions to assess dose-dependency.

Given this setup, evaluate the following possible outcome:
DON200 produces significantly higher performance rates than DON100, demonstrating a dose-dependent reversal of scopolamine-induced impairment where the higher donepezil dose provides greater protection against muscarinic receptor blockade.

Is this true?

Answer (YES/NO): NO